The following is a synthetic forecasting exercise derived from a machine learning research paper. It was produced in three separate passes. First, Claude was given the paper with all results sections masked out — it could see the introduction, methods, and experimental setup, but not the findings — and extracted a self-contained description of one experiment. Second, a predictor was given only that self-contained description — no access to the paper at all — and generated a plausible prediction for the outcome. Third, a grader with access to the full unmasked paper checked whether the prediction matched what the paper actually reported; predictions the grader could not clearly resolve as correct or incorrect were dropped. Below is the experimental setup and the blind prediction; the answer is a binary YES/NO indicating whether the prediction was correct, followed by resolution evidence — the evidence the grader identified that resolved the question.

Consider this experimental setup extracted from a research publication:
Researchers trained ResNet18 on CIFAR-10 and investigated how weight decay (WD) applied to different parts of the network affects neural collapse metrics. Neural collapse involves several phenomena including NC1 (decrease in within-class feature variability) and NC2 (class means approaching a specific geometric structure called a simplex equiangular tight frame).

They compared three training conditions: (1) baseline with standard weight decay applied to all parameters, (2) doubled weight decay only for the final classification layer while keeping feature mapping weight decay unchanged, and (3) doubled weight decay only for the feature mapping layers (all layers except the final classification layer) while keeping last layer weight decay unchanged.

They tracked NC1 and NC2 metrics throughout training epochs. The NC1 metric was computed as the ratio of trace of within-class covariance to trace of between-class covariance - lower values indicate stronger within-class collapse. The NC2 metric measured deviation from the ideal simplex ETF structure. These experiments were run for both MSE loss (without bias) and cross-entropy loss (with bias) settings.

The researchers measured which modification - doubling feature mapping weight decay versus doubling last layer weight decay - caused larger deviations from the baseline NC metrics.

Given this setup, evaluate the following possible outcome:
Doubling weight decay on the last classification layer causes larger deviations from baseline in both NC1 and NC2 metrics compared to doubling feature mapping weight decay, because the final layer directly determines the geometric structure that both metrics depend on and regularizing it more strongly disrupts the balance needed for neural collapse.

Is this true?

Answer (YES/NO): NO